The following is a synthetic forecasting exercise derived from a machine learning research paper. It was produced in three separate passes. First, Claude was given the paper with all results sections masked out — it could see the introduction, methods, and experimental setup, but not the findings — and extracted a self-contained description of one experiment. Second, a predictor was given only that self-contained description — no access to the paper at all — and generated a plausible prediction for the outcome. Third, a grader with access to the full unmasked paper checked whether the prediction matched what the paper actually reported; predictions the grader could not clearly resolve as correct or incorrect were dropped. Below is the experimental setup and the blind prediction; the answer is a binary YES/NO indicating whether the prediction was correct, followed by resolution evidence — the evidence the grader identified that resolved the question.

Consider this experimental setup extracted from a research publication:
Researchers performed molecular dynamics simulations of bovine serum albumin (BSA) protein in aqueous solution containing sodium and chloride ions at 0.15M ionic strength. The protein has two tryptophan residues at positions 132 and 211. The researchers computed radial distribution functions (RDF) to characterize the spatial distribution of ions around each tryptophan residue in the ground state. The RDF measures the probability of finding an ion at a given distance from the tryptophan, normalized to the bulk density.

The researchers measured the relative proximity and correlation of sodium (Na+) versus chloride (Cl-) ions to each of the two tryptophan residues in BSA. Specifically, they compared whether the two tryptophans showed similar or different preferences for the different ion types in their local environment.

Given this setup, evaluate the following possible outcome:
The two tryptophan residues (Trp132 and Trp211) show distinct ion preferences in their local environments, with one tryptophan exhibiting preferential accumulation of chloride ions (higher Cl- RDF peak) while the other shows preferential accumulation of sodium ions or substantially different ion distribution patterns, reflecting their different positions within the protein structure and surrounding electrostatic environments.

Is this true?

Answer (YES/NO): YES